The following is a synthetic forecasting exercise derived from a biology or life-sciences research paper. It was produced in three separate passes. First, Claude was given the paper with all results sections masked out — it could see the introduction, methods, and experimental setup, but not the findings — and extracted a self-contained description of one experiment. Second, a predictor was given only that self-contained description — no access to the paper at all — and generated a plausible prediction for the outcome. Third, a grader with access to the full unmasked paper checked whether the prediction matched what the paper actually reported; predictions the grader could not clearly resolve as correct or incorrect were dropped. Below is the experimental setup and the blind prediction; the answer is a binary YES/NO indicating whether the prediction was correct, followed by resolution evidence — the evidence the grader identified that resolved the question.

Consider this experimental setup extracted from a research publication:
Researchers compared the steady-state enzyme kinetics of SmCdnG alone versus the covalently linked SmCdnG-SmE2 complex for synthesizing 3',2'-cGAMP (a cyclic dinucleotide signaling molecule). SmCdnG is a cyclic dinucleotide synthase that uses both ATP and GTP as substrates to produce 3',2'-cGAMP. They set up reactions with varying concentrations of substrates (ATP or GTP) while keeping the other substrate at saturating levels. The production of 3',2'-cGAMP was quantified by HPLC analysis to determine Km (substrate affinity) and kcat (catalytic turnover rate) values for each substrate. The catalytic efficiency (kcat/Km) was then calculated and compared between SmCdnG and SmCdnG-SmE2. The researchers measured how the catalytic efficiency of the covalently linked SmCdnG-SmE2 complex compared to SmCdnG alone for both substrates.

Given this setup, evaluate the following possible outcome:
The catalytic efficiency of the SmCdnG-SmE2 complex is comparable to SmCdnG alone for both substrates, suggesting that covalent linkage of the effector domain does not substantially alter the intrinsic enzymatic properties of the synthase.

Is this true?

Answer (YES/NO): NO